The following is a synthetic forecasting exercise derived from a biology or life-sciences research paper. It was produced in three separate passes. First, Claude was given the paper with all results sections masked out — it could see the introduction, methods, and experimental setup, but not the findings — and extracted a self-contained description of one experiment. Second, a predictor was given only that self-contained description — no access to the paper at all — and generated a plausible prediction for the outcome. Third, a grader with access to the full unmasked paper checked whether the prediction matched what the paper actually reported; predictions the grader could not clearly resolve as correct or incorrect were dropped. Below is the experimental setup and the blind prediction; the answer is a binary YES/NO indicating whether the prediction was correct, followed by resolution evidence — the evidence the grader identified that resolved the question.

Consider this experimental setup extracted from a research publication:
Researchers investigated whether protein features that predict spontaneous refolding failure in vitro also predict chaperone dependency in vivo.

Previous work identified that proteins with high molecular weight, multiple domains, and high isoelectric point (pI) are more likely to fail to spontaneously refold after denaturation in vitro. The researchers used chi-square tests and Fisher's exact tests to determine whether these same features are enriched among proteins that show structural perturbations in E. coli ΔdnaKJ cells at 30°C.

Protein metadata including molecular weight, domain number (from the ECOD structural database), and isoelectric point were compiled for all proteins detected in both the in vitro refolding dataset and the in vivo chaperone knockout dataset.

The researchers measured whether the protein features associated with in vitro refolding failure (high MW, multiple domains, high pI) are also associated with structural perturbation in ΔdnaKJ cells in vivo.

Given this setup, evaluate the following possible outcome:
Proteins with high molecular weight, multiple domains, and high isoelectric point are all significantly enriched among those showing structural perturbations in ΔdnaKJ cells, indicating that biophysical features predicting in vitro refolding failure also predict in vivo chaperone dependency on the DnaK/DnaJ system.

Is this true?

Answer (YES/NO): NO